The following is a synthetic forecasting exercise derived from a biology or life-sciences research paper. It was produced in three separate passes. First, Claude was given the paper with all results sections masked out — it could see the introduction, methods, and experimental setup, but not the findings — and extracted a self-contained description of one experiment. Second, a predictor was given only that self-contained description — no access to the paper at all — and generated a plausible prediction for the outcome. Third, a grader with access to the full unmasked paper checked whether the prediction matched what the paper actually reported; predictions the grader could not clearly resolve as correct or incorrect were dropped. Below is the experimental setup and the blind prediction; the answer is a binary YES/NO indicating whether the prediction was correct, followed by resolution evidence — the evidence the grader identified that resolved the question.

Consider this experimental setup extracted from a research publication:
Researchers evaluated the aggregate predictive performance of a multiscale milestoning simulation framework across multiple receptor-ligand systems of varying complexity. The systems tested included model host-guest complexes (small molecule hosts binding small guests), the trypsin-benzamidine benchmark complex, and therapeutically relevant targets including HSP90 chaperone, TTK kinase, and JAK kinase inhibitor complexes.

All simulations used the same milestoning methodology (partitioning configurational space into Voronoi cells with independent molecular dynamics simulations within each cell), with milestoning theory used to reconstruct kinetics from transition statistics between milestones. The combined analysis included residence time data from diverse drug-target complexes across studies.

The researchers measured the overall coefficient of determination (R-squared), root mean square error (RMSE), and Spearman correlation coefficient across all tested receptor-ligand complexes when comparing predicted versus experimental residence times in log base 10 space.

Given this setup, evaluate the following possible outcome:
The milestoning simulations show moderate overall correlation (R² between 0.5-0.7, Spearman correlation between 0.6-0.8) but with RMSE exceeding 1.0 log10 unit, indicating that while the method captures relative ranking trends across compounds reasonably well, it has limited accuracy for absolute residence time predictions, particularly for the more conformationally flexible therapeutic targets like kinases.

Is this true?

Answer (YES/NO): NO